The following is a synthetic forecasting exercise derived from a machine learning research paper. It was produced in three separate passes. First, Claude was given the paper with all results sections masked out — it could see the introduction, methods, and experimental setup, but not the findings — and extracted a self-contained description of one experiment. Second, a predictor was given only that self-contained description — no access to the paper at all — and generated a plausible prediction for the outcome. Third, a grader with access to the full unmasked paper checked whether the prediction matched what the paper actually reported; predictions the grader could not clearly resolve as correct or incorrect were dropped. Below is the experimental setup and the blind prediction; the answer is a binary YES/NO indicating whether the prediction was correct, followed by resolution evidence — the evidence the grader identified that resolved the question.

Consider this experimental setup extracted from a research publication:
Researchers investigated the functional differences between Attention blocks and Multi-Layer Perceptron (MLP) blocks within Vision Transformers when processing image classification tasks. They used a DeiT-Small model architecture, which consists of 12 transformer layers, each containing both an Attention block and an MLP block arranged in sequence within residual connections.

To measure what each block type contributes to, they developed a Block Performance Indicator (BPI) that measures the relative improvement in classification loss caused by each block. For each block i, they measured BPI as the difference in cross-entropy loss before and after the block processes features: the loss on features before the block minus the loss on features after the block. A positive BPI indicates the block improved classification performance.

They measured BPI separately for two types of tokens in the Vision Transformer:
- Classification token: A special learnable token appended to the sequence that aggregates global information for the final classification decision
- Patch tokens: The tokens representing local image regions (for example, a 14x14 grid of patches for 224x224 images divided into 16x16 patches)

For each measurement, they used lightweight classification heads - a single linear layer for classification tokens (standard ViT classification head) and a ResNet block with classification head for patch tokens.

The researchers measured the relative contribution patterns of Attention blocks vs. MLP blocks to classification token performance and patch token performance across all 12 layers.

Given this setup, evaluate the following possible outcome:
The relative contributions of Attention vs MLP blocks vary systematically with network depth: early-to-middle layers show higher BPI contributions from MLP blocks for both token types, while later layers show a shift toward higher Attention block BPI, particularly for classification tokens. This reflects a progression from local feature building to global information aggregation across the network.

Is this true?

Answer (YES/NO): NO